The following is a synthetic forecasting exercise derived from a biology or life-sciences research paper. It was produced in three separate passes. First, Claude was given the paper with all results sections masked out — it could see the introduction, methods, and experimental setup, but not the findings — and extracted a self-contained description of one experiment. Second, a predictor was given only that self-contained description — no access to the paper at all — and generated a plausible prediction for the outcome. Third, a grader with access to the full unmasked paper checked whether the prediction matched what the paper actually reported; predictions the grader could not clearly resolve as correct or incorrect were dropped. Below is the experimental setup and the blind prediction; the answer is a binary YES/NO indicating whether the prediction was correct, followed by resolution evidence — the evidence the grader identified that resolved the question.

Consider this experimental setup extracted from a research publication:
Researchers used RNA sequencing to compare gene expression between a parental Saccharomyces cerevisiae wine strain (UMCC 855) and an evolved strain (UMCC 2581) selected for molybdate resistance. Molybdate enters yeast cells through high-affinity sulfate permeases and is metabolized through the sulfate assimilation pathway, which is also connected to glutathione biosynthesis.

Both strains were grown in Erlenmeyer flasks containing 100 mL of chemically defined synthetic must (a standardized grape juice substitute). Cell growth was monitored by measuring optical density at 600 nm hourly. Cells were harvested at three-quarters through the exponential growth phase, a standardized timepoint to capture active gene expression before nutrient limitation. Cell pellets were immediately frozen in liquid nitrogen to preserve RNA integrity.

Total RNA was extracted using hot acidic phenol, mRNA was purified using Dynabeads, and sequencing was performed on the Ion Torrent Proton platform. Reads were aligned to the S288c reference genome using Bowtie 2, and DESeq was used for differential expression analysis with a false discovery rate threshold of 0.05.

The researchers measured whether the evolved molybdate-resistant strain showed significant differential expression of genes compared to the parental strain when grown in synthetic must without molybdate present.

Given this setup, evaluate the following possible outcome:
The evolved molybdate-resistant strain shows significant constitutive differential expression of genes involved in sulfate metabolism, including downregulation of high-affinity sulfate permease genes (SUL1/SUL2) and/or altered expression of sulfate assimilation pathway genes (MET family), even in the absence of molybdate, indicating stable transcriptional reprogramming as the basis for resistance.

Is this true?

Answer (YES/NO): NO